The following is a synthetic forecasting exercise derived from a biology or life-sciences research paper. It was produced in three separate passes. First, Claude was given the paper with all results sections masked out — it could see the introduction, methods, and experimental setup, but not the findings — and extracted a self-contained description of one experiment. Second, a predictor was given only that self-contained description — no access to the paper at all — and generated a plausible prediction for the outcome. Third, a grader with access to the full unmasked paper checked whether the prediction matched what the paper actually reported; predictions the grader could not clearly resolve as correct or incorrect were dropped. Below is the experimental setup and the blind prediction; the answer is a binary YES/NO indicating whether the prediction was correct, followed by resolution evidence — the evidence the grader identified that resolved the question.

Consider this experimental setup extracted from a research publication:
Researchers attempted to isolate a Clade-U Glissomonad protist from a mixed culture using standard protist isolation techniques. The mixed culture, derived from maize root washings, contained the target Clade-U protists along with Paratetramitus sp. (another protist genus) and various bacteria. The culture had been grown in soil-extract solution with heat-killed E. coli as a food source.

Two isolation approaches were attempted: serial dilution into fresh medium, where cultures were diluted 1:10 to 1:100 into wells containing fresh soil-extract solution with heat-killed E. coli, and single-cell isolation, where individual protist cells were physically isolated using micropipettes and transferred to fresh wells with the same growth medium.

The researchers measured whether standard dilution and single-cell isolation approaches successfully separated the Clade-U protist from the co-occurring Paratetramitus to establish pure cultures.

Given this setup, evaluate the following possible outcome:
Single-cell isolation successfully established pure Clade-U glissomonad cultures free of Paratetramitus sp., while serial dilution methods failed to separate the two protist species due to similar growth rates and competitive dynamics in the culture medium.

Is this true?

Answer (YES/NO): NO